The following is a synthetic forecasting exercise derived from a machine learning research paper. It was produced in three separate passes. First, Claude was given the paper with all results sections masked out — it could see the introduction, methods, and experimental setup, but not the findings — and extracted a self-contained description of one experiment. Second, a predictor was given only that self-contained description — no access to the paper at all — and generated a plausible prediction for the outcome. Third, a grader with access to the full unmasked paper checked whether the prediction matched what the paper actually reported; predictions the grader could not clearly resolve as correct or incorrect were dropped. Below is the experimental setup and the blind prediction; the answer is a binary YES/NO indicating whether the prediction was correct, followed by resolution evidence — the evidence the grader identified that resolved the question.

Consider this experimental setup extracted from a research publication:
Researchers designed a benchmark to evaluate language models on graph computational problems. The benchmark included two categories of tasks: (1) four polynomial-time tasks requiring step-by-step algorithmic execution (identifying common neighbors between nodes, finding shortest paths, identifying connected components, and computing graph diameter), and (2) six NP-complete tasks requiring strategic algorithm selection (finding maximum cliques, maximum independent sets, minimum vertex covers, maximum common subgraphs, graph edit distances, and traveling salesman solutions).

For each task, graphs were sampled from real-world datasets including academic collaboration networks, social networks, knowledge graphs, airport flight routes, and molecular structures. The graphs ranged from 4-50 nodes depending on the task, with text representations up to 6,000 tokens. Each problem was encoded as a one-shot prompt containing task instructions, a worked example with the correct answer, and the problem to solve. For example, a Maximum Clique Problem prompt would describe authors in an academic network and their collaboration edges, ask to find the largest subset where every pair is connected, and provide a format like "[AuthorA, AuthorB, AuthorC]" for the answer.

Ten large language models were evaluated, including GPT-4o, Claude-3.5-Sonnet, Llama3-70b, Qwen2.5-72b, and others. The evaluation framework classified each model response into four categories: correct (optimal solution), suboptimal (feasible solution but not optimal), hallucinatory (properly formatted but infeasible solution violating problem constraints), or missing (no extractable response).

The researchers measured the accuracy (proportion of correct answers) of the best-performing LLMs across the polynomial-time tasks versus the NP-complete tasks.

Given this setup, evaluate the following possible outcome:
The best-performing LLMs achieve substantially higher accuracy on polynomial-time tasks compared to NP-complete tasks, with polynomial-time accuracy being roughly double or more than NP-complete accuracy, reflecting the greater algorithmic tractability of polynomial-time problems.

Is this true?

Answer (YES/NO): YES